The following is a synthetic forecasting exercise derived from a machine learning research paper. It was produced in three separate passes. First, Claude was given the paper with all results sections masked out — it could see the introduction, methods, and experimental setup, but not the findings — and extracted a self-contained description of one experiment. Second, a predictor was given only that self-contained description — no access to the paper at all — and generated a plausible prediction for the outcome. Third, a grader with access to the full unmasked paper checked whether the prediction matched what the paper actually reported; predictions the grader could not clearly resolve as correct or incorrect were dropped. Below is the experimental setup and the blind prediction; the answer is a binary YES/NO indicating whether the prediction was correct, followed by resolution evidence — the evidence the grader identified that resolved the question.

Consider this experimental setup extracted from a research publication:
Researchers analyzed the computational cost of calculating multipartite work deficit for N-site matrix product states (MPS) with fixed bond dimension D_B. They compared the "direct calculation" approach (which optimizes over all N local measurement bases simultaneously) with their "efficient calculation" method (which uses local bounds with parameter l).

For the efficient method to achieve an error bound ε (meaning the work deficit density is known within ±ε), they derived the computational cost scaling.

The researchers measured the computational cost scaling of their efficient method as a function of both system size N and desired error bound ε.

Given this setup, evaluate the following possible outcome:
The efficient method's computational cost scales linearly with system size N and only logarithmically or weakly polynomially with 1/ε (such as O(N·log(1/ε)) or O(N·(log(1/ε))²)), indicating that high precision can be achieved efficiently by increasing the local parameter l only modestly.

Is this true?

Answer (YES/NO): NO